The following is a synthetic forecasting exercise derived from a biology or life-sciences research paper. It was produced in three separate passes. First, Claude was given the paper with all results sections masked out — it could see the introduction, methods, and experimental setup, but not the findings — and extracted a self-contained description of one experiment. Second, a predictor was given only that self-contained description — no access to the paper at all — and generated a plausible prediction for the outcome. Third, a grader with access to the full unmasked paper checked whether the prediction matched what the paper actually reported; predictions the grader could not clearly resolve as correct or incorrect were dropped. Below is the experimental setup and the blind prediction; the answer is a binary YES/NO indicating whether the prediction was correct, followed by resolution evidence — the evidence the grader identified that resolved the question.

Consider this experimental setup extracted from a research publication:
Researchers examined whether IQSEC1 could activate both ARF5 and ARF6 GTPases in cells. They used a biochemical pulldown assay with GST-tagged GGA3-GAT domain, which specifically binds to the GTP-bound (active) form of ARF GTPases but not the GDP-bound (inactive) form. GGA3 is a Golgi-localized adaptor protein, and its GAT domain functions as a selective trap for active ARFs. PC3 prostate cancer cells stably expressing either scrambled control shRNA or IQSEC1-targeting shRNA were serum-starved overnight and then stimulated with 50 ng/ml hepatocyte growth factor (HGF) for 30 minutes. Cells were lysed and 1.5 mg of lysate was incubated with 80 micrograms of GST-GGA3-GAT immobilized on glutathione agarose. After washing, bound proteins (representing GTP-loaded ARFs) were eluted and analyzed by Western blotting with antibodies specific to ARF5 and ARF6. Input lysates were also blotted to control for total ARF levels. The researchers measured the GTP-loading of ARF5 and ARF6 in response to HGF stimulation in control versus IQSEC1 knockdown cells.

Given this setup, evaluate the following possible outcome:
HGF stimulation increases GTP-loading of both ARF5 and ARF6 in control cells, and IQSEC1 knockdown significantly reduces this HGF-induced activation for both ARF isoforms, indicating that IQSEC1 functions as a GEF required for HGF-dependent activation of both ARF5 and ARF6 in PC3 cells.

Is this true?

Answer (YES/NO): NO